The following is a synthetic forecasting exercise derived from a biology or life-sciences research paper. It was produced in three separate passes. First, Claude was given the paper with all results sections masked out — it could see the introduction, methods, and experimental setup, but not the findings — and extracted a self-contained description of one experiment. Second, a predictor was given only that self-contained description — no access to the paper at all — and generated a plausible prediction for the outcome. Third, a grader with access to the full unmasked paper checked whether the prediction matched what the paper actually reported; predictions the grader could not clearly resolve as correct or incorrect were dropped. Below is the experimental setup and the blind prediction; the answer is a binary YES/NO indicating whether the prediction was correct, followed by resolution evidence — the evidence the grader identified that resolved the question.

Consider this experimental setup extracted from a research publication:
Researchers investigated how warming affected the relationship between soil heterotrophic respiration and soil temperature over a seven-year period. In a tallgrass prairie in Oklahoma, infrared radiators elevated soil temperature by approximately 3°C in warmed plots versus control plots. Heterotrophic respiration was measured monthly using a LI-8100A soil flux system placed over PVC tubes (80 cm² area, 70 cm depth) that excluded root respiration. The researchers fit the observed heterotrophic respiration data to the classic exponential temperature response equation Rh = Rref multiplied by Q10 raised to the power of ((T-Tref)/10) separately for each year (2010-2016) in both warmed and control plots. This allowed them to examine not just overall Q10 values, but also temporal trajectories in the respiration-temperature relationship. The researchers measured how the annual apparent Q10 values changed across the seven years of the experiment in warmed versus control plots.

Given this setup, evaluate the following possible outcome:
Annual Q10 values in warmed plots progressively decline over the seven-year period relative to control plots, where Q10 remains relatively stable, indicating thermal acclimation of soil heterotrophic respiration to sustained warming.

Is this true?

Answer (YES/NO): NO